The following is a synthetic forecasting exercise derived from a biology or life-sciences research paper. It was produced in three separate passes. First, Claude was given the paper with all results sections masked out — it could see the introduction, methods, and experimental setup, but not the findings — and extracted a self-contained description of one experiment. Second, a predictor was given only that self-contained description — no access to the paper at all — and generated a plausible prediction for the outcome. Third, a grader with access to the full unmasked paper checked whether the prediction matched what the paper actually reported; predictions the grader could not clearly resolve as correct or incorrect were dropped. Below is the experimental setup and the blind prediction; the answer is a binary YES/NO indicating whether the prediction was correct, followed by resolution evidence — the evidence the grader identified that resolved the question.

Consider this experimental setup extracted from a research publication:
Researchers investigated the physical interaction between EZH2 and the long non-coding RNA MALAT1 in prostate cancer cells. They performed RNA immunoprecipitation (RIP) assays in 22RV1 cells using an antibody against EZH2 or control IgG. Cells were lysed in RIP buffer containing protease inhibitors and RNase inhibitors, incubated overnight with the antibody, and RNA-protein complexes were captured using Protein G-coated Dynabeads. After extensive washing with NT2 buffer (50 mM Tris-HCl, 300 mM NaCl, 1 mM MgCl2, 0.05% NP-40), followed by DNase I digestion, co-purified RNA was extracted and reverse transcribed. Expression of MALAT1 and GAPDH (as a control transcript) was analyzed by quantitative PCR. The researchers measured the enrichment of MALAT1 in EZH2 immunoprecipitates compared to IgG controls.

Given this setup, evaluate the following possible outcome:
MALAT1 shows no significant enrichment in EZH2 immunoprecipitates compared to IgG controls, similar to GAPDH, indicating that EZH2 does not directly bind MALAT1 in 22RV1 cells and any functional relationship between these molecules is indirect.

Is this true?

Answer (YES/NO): NO